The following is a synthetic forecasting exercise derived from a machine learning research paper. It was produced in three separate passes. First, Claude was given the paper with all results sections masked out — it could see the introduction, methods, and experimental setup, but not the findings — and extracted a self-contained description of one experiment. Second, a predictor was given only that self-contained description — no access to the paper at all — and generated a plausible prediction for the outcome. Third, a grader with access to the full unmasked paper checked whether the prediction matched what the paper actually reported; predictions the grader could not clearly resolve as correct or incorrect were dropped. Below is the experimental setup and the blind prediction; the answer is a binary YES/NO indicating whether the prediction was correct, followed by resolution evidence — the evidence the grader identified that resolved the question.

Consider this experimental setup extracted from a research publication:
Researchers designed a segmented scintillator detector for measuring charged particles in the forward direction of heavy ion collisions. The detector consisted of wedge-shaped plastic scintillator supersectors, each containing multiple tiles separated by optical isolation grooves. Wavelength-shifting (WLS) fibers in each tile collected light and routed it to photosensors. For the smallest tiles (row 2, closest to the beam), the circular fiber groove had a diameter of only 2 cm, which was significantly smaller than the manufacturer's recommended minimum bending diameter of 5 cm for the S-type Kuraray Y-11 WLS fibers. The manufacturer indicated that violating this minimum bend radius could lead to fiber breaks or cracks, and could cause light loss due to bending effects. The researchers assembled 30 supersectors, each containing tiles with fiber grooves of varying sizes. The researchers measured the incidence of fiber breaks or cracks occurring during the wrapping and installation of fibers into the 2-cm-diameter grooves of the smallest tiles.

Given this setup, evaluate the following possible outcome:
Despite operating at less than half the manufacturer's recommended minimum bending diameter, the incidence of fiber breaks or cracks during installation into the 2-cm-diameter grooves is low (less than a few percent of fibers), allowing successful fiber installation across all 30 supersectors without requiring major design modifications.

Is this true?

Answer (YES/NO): YES